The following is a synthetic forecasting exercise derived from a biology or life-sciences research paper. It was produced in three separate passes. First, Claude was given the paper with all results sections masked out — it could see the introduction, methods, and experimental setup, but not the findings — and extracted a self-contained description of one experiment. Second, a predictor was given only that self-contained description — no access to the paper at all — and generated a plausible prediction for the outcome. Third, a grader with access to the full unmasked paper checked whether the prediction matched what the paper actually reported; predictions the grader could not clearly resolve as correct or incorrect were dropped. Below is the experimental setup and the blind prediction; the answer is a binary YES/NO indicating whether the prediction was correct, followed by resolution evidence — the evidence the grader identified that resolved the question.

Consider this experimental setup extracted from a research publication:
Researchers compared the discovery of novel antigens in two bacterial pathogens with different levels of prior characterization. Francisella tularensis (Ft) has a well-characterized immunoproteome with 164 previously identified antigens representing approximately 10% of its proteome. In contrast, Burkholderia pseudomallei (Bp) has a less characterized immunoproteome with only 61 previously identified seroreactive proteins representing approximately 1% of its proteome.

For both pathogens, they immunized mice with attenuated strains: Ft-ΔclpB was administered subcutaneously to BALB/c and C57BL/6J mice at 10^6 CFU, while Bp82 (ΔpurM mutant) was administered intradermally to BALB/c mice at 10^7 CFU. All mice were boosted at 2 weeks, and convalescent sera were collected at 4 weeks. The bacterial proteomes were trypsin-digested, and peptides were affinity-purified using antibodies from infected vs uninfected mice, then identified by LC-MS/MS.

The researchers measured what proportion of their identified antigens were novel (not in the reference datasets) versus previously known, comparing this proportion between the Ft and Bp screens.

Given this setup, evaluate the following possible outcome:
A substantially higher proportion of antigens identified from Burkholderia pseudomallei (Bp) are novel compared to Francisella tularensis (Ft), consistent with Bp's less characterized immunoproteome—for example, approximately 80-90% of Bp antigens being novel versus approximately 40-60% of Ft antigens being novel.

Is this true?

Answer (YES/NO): NO